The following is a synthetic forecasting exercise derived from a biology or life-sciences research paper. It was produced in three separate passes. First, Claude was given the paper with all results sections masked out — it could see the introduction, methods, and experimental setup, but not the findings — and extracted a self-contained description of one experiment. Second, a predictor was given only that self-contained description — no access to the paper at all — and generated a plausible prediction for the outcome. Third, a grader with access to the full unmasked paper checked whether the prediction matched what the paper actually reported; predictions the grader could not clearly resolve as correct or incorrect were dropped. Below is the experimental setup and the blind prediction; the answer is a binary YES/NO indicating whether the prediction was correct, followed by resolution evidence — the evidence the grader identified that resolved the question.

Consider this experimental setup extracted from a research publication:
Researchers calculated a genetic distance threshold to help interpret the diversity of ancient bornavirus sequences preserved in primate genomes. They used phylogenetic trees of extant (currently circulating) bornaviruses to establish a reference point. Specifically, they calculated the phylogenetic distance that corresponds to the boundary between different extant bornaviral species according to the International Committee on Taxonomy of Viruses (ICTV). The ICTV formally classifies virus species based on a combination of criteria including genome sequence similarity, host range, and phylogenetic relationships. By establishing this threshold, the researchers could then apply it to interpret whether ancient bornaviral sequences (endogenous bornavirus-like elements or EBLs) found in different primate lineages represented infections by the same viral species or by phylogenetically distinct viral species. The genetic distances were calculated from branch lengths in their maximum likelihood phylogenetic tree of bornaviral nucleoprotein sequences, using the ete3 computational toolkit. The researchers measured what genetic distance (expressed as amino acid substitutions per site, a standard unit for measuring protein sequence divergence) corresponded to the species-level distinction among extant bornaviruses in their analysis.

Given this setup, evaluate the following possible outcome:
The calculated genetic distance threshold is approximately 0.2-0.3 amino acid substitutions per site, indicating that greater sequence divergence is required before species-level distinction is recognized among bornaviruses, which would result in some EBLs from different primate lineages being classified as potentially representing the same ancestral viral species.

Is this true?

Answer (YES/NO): NO